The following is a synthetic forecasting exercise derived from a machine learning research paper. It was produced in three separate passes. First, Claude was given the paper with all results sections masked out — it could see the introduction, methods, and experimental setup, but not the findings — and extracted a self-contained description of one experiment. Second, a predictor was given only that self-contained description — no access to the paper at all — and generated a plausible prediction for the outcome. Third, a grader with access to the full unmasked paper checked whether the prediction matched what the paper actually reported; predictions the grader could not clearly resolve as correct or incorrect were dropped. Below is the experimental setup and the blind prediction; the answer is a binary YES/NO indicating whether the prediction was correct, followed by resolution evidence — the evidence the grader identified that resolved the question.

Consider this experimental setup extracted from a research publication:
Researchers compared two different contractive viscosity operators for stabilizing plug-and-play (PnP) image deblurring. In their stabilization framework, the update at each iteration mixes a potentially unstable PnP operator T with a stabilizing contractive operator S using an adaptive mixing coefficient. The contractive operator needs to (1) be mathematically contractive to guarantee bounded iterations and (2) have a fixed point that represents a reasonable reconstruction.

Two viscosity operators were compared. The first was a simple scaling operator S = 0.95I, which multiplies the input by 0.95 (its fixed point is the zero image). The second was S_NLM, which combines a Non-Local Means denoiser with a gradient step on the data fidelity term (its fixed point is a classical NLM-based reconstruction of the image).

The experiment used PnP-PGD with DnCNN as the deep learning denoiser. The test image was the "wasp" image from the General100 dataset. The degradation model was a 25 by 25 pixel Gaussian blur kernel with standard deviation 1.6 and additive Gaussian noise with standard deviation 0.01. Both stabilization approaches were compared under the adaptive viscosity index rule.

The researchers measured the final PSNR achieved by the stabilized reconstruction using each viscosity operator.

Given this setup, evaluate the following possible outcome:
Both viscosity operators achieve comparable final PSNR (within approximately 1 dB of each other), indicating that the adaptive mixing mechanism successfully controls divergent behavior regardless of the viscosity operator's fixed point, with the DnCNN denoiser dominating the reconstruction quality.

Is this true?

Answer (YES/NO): YES